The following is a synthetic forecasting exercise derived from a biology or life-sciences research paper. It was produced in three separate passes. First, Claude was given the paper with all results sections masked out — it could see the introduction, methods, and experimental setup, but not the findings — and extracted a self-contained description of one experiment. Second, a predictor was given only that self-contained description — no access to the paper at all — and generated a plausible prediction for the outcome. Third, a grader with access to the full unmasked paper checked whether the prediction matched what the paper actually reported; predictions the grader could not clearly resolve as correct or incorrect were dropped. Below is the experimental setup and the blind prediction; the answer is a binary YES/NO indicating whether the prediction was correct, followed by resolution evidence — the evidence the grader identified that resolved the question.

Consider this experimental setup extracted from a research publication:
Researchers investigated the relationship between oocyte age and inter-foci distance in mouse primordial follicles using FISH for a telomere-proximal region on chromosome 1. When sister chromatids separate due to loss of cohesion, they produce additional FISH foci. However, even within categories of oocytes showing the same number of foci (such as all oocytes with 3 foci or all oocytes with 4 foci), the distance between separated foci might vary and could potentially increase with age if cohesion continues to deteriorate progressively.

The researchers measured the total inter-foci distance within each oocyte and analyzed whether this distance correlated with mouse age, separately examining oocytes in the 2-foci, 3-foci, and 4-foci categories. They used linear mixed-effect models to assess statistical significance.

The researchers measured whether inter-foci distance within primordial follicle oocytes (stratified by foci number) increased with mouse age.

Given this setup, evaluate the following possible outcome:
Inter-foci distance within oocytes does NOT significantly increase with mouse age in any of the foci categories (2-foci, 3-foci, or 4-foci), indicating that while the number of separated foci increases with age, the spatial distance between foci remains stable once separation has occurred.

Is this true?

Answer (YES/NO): NO